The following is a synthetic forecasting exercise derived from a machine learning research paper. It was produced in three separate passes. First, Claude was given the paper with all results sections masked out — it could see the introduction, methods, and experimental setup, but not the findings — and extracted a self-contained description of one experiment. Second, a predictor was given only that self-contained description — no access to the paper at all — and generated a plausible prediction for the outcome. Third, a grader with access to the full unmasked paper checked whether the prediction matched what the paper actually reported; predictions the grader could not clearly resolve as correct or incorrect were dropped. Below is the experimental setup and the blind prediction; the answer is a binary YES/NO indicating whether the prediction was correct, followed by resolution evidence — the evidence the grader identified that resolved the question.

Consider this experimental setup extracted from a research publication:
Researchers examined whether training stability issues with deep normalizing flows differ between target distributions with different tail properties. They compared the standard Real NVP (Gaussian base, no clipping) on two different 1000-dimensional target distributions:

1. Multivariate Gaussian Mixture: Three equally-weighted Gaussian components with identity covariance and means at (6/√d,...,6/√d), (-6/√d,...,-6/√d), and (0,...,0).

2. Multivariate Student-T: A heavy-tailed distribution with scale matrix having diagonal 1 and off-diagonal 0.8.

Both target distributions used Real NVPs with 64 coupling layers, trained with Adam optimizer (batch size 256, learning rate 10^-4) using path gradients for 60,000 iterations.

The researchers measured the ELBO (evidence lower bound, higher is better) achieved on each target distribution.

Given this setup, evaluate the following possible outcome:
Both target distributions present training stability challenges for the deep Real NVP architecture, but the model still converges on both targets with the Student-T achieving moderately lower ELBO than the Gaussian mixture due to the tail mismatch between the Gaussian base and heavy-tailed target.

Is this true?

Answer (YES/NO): NO